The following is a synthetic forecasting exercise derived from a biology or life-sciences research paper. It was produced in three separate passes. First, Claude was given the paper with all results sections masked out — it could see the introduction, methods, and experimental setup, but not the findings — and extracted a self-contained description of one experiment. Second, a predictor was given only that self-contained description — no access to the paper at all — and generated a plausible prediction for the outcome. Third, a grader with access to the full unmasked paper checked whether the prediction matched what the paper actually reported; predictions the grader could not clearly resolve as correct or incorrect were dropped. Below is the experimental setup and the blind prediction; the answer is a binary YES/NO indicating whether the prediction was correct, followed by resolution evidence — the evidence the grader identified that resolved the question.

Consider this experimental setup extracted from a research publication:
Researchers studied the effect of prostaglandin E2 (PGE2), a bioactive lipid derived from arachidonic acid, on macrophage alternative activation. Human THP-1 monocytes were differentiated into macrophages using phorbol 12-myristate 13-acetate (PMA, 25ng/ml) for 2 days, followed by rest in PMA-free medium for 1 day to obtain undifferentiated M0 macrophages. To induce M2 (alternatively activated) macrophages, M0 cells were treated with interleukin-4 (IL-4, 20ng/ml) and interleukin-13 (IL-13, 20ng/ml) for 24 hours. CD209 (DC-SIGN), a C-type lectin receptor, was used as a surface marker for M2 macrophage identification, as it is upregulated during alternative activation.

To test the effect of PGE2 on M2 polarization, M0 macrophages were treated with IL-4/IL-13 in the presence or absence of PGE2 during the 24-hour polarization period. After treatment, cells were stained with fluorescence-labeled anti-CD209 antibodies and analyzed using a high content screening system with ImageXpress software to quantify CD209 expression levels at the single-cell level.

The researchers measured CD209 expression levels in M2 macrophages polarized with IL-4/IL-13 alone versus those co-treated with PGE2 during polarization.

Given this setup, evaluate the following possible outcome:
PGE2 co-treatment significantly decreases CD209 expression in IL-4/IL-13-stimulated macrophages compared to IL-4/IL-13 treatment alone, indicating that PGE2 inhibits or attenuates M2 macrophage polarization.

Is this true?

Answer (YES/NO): NO